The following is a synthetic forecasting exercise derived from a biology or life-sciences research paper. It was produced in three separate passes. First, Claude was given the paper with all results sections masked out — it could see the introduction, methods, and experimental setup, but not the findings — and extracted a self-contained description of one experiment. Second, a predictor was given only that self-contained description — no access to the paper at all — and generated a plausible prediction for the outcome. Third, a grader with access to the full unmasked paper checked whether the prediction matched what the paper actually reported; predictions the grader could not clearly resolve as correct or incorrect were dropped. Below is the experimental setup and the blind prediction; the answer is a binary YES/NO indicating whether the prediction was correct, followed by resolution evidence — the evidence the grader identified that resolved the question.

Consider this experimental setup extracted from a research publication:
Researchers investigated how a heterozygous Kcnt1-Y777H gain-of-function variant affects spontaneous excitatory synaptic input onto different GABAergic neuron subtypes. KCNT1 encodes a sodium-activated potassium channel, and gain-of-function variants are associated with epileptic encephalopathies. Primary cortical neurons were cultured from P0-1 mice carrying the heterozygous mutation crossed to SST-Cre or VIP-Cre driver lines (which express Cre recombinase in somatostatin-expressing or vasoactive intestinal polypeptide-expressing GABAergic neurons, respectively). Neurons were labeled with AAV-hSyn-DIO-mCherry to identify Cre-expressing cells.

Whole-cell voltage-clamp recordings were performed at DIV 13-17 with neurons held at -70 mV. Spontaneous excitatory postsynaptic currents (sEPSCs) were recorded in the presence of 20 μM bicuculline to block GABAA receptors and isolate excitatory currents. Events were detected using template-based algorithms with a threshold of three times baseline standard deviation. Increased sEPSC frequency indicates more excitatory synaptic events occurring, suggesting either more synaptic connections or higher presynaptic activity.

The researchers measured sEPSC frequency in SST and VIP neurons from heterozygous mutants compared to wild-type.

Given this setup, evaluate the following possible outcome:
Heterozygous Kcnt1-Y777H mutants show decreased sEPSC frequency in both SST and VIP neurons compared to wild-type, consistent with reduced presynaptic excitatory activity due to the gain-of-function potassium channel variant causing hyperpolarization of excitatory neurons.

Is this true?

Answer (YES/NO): NO